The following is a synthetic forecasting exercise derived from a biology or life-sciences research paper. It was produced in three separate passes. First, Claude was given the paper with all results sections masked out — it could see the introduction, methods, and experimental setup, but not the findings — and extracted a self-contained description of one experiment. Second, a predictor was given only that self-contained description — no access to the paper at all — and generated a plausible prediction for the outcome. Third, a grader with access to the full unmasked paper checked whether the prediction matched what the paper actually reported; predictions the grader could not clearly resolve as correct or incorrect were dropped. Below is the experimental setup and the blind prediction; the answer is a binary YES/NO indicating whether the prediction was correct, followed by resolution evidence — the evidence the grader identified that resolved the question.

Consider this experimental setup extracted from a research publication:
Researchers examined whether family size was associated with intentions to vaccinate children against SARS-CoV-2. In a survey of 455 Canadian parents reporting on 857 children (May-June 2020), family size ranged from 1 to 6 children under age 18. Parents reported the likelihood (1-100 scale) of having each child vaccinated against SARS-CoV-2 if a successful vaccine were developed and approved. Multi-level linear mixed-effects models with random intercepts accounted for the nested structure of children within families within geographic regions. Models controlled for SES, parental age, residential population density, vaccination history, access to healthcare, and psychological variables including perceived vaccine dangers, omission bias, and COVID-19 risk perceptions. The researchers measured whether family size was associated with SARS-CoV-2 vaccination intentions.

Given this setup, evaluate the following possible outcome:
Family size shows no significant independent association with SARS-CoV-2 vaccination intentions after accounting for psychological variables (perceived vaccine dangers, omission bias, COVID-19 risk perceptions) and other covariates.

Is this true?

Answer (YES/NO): YES